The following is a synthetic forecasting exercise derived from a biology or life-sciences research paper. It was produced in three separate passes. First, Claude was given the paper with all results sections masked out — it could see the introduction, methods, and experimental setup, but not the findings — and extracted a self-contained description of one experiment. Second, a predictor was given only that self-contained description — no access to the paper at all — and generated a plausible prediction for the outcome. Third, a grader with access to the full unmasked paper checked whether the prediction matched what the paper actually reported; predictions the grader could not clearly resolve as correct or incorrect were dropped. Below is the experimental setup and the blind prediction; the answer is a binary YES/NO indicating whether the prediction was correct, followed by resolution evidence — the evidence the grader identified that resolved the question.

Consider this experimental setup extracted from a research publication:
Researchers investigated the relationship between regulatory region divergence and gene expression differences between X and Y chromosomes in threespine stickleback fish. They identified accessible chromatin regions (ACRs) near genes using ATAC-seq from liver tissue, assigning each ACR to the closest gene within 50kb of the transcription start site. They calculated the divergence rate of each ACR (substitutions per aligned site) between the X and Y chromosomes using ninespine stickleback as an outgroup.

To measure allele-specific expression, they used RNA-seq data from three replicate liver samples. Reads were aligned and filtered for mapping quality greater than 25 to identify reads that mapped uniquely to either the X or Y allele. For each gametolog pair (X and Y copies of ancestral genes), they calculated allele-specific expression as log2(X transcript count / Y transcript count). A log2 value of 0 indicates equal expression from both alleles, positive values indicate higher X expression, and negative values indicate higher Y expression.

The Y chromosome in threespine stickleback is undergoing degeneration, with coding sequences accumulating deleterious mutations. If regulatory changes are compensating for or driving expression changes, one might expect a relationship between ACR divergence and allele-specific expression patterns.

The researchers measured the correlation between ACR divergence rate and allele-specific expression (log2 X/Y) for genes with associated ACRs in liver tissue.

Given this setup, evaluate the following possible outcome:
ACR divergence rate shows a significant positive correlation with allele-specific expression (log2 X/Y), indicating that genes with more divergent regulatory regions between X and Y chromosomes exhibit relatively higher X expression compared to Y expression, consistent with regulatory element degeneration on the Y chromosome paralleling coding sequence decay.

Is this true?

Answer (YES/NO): YES